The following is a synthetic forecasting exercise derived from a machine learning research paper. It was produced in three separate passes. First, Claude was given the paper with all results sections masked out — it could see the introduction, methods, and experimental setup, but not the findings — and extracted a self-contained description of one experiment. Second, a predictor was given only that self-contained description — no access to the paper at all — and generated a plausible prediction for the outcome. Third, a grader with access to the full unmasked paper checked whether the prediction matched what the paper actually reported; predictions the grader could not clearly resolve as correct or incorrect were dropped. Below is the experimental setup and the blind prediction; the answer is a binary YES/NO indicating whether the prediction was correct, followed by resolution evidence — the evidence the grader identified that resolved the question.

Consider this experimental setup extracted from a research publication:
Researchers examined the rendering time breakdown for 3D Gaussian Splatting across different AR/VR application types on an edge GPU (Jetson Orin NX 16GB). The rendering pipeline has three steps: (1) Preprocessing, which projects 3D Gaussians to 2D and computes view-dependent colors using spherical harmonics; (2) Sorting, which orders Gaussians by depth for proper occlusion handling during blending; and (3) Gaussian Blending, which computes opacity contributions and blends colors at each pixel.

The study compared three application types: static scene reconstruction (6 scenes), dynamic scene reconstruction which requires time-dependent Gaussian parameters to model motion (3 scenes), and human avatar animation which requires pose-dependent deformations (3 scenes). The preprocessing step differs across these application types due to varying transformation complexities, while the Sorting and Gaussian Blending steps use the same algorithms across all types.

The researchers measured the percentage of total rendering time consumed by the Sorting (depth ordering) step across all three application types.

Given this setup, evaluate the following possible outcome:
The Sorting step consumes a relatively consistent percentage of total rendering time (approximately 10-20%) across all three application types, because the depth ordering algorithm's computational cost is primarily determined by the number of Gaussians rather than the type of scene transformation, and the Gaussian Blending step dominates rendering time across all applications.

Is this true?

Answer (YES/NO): NO